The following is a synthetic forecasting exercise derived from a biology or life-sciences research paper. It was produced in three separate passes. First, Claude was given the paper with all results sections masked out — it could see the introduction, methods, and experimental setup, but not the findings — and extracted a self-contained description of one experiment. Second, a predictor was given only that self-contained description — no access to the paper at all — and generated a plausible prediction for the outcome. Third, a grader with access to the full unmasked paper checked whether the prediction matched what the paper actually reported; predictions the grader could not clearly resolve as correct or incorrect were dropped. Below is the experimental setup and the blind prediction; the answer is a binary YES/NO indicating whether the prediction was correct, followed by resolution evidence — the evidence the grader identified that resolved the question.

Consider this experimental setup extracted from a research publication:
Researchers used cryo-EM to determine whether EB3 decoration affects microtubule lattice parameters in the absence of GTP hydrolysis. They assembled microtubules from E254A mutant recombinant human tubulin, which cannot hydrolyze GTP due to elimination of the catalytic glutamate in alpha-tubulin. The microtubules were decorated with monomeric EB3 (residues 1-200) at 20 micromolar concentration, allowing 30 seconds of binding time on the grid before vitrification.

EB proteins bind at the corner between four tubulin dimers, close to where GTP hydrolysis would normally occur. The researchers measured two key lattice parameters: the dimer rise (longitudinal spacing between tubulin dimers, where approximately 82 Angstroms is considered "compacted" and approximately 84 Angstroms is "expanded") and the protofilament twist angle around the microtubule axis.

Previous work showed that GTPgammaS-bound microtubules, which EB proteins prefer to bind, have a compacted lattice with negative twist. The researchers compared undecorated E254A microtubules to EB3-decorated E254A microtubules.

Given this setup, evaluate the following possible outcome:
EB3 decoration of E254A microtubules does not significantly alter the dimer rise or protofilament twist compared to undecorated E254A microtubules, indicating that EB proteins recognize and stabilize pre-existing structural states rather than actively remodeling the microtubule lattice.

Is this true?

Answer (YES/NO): NO